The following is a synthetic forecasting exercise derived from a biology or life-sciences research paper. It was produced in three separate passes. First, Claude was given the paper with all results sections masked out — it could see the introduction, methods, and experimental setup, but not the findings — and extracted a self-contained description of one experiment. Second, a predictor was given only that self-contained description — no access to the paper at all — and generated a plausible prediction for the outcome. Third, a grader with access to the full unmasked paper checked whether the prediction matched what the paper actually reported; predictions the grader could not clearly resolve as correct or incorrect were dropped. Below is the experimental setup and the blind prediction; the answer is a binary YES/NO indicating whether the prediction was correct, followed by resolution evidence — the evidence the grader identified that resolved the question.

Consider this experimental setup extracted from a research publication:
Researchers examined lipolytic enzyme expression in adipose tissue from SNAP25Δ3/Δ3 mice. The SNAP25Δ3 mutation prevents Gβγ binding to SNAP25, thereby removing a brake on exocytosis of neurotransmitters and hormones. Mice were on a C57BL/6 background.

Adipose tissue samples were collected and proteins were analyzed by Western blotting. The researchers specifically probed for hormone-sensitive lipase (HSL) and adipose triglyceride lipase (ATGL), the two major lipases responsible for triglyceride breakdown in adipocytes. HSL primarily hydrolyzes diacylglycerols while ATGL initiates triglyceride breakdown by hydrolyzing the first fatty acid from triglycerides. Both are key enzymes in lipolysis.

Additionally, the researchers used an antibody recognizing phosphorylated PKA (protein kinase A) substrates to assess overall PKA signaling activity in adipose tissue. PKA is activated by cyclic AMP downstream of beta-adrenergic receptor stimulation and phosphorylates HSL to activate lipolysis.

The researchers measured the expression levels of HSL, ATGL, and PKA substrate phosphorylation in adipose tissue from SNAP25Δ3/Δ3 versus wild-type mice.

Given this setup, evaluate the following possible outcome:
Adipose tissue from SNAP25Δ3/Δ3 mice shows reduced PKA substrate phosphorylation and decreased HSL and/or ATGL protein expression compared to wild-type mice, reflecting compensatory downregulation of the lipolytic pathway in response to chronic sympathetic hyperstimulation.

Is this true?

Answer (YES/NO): NO